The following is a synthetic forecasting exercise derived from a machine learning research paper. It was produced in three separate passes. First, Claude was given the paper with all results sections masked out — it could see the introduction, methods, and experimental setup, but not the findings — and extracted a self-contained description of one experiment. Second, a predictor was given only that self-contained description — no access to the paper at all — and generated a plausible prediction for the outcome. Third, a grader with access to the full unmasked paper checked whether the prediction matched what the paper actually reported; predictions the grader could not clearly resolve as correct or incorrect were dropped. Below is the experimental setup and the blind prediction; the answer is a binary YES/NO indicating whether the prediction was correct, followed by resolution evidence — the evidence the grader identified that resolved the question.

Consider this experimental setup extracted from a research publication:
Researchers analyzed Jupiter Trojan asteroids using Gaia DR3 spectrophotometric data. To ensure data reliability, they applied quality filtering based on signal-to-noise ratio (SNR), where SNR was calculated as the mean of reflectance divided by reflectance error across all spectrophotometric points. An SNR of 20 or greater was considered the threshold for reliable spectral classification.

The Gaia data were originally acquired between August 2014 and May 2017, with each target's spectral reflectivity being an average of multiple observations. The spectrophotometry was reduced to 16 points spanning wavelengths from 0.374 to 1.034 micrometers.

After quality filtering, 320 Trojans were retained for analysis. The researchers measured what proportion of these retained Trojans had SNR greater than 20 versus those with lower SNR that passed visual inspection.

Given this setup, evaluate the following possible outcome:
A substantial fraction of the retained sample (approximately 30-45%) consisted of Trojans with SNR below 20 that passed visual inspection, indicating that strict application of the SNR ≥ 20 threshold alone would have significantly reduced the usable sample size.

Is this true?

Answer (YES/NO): NO